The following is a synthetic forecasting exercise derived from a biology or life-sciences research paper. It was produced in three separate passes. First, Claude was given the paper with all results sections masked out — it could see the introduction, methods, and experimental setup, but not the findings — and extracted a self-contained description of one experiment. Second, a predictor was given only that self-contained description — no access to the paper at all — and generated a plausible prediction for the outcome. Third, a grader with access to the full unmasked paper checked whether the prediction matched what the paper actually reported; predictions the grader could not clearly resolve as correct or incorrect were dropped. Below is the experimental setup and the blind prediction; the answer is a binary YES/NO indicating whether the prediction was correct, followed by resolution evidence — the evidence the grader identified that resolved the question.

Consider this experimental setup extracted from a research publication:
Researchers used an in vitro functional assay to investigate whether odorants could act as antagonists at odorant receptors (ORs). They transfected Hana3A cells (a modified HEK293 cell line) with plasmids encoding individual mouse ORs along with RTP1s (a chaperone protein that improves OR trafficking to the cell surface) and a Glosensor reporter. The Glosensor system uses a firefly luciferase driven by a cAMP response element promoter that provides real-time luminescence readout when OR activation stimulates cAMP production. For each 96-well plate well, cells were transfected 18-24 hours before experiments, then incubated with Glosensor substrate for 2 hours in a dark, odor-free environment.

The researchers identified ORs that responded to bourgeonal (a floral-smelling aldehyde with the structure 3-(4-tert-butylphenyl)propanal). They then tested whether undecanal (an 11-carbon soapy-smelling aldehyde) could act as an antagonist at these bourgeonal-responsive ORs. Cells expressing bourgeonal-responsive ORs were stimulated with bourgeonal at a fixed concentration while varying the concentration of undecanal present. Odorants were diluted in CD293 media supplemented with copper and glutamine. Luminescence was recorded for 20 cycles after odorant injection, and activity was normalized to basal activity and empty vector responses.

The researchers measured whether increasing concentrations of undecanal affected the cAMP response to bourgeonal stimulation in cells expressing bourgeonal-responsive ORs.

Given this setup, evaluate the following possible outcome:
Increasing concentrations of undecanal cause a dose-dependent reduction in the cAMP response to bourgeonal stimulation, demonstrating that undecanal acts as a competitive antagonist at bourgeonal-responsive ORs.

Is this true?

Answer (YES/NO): NO